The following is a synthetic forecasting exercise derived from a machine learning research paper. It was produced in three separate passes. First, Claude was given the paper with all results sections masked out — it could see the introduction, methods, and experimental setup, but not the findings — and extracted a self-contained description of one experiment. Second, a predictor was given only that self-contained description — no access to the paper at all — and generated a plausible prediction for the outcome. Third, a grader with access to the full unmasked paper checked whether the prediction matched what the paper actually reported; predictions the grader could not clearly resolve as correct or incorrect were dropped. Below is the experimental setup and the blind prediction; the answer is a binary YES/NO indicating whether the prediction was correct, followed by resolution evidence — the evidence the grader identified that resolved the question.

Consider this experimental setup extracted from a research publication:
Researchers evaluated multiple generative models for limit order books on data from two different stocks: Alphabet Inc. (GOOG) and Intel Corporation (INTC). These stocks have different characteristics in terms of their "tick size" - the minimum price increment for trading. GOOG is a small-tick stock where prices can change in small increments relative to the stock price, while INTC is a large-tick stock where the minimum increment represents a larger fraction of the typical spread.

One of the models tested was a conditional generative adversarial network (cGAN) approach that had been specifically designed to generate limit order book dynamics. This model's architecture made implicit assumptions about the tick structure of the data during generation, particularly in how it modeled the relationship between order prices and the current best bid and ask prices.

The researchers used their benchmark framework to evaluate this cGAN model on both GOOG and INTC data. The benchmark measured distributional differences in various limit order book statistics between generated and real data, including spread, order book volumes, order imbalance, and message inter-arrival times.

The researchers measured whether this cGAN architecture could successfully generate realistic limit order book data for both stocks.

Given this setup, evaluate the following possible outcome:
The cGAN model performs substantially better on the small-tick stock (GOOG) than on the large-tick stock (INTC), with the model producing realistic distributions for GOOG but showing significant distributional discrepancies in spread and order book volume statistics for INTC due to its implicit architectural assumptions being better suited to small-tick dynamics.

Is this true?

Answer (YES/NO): NO